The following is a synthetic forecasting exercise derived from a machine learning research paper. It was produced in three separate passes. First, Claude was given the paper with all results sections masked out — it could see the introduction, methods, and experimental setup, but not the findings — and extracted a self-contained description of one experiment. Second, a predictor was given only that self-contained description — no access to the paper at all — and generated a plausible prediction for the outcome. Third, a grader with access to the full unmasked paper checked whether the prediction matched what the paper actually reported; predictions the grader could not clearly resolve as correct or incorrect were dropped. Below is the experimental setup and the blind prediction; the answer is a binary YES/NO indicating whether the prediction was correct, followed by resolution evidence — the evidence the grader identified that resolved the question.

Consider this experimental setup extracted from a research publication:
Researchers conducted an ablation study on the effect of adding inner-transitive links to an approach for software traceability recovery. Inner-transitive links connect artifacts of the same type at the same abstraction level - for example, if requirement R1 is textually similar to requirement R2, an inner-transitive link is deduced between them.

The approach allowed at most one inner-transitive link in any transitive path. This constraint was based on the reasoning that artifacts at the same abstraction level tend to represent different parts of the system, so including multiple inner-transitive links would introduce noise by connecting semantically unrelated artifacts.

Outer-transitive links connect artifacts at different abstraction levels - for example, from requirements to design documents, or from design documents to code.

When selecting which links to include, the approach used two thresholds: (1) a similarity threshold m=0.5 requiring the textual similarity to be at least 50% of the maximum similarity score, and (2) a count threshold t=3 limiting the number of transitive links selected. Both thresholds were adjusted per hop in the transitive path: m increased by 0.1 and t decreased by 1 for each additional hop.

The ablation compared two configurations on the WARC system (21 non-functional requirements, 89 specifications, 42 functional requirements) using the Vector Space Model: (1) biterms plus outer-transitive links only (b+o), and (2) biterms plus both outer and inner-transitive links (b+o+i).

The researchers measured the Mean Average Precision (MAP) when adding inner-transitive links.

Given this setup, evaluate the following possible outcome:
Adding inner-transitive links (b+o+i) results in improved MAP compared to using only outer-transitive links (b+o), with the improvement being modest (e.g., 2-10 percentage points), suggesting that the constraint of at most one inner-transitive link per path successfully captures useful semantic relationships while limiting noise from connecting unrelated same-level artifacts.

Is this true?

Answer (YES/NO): NO